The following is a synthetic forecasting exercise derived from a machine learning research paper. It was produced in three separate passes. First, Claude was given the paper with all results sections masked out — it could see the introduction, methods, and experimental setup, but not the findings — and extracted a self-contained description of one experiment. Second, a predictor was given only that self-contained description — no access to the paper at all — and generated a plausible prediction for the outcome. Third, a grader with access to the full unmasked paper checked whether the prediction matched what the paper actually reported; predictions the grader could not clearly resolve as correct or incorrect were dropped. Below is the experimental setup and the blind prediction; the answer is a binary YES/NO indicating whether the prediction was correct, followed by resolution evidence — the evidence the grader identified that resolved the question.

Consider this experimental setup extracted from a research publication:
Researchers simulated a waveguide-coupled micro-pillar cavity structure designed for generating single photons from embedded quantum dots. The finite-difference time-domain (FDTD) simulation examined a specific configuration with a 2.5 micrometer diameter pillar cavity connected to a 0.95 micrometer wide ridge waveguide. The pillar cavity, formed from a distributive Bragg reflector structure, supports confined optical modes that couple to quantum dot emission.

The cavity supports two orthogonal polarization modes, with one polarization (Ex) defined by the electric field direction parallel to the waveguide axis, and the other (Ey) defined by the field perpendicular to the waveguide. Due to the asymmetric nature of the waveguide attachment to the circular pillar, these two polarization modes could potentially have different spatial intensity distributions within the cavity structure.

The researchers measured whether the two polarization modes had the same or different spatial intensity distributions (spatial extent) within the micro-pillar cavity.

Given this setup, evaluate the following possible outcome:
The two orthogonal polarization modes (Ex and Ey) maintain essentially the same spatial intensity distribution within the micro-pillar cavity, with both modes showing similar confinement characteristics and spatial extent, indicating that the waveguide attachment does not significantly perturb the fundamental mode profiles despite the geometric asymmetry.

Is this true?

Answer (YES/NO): YES